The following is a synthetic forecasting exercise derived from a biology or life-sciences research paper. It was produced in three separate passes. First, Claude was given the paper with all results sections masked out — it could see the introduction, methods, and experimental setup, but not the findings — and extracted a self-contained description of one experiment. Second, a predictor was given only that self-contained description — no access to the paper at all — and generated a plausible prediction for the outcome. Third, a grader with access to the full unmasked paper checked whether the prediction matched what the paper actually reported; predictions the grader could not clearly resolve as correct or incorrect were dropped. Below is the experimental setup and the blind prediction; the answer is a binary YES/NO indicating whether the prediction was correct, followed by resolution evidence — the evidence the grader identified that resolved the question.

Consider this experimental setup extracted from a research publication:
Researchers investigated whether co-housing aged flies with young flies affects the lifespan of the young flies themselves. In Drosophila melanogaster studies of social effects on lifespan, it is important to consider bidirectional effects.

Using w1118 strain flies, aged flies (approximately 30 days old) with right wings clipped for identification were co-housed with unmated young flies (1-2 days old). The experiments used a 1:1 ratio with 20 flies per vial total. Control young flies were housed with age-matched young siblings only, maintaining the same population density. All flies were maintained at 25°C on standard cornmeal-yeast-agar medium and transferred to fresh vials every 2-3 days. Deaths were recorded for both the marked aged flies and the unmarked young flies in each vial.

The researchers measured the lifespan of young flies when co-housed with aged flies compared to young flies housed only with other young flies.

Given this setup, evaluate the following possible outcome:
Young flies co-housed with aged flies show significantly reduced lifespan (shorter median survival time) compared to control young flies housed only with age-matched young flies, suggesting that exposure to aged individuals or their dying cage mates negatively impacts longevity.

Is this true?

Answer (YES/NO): NO